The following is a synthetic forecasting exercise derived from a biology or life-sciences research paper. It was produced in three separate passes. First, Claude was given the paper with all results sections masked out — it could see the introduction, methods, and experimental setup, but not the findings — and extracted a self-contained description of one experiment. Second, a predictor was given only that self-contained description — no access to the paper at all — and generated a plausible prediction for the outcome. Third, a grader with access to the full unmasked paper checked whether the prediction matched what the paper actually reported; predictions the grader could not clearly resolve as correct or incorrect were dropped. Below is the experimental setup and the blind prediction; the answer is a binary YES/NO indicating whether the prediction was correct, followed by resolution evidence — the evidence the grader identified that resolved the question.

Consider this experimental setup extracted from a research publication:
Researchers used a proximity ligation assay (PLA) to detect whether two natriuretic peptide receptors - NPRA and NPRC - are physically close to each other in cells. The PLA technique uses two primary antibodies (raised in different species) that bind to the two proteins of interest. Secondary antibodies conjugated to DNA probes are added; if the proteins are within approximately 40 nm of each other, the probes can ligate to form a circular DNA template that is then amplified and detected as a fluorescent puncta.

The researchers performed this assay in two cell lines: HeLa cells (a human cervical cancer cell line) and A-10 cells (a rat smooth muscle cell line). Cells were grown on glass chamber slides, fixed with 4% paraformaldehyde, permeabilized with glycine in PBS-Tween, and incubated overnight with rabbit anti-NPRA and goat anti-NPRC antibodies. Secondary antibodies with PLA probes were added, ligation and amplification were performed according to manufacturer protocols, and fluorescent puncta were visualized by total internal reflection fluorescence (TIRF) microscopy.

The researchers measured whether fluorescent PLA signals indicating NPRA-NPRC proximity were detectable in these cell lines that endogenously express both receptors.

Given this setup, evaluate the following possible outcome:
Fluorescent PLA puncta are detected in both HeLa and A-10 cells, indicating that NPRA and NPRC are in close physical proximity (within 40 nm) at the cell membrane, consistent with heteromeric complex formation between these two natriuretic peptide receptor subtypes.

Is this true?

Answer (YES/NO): YES